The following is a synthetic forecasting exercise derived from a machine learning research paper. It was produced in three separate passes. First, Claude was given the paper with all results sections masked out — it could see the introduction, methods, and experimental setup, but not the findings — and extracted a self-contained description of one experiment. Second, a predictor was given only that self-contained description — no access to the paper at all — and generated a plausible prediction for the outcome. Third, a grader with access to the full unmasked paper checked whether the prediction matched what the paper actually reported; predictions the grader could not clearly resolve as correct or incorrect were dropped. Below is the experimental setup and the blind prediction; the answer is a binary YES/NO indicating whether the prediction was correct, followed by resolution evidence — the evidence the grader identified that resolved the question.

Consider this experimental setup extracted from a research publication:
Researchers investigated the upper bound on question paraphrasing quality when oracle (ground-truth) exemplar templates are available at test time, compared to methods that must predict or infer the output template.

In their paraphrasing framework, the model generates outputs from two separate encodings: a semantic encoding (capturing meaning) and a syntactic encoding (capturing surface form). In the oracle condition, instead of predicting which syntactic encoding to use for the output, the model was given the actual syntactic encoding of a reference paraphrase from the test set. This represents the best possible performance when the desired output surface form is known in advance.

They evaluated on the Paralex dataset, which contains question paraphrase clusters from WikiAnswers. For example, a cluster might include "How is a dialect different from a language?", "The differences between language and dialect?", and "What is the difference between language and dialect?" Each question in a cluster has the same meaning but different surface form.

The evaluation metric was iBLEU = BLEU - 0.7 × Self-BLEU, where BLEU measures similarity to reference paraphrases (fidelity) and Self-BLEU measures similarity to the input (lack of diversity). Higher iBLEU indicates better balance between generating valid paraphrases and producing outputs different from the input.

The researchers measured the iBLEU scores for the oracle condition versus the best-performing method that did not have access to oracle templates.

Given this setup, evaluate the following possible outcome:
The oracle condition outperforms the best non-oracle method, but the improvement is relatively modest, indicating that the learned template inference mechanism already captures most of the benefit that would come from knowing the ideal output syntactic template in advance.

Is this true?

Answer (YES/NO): NO